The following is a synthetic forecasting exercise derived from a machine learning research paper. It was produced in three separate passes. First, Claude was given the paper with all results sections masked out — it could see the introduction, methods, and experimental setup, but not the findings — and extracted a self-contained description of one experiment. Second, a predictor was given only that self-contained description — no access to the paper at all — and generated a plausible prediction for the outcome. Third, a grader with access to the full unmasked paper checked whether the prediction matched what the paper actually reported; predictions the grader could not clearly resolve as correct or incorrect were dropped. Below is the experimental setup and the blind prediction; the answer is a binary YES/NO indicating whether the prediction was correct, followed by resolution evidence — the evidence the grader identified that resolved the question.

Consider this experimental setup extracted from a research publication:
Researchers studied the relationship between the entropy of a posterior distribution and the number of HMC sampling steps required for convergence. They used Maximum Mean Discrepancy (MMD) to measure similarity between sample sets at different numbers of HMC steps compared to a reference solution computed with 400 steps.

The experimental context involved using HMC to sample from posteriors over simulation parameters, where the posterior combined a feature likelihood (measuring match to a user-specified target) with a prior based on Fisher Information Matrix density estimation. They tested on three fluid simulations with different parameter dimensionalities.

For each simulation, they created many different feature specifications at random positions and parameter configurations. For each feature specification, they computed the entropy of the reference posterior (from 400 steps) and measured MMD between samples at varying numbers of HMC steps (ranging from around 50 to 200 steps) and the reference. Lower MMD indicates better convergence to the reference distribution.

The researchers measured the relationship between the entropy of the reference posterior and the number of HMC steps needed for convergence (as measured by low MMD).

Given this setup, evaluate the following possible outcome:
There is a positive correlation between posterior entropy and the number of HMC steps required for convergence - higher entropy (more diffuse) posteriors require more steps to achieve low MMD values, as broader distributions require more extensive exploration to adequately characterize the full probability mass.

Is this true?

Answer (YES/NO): NO